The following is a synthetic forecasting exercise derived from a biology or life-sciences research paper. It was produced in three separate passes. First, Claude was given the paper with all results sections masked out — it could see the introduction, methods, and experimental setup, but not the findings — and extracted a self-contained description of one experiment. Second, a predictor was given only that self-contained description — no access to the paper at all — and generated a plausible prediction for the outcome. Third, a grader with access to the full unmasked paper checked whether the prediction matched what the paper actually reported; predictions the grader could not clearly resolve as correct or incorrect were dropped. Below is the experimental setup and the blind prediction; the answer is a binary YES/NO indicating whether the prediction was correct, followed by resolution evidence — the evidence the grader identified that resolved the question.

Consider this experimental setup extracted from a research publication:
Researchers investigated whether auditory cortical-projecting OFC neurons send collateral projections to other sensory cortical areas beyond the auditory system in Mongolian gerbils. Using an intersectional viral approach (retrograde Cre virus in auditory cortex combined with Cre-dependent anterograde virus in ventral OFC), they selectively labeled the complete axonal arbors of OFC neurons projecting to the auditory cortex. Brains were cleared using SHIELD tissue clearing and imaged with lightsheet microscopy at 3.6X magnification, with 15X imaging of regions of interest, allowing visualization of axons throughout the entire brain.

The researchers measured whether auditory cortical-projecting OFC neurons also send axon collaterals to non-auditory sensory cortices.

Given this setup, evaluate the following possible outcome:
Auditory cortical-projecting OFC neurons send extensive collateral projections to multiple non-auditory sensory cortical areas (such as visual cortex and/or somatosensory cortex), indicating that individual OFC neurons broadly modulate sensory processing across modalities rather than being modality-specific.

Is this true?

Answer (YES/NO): YES